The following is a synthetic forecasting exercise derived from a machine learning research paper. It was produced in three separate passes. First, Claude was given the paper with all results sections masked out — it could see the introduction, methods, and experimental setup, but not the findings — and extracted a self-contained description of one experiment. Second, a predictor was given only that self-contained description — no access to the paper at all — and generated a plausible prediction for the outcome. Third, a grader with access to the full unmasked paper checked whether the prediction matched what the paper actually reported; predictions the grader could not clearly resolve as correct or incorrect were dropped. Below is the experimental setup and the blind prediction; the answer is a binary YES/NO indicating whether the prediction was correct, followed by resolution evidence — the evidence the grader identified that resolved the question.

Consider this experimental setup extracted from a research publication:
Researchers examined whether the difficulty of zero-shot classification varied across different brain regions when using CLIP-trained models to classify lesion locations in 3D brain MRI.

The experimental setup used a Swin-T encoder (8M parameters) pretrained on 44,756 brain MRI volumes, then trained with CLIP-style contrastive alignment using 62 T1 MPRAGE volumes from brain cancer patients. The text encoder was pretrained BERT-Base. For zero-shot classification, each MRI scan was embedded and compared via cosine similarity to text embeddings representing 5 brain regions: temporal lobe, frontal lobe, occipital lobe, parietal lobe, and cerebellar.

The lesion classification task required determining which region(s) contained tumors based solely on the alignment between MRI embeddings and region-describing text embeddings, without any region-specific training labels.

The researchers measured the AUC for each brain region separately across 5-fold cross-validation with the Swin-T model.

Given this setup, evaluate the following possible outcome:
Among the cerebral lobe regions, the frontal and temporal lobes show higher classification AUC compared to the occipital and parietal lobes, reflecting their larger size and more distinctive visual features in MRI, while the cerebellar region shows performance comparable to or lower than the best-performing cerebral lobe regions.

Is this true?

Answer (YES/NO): NO